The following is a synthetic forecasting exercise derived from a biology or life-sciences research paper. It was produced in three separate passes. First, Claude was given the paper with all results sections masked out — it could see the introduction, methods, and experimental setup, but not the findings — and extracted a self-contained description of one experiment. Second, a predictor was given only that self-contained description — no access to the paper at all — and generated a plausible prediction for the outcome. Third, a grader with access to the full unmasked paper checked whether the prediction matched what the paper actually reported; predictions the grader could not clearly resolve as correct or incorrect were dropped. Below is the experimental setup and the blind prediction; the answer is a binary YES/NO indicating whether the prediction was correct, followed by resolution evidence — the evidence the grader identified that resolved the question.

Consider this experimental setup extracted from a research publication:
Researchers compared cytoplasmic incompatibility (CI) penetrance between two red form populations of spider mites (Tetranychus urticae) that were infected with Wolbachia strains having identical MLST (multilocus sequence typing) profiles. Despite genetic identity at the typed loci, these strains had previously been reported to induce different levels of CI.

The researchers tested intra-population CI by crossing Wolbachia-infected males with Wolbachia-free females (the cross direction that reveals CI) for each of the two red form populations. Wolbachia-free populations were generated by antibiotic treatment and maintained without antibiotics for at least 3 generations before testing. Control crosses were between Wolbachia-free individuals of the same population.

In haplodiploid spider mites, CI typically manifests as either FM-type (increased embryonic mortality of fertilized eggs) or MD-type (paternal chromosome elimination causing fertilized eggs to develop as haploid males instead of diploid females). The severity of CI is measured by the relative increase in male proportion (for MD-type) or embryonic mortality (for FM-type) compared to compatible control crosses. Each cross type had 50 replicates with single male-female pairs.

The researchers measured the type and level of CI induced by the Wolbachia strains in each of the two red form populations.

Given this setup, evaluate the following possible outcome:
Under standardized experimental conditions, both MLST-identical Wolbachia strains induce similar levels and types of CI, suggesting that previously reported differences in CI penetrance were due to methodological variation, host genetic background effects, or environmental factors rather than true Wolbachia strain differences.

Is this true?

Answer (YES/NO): YES